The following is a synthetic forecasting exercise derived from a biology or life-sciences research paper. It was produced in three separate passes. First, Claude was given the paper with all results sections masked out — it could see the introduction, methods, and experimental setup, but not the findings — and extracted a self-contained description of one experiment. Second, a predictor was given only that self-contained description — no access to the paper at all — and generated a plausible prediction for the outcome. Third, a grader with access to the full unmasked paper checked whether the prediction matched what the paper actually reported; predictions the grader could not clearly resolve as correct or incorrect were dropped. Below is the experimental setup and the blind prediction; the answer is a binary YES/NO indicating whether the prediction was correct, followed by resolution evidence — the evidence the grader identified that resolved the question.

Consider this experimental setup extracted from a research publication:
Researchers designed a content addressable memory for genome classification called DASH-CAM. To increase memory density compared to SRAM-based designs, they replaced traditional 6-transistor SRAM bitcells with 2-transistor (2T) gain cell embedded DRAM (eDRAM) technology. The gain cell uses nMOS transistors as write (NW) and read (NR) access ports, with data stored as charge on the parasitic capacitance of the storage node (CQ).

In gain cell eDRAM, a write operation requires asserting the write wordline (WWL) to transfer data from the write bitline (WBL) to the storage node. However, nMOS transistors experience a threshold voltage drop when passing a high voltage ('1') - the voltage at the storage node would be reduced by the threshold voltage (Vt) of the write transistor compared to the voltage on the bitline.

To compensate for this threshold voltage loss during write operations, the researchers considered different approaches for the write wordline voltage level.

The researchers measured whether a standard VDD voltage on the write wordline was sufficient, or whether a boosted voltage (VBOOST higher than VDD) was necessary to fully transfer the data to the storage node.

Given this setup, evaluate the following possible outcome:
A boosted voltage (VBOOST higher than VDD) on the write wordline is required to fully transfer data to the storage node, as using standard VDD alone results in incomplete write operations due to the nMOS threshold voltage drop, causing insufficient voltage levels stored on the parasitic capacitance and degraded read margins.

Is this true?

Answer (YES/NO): YES